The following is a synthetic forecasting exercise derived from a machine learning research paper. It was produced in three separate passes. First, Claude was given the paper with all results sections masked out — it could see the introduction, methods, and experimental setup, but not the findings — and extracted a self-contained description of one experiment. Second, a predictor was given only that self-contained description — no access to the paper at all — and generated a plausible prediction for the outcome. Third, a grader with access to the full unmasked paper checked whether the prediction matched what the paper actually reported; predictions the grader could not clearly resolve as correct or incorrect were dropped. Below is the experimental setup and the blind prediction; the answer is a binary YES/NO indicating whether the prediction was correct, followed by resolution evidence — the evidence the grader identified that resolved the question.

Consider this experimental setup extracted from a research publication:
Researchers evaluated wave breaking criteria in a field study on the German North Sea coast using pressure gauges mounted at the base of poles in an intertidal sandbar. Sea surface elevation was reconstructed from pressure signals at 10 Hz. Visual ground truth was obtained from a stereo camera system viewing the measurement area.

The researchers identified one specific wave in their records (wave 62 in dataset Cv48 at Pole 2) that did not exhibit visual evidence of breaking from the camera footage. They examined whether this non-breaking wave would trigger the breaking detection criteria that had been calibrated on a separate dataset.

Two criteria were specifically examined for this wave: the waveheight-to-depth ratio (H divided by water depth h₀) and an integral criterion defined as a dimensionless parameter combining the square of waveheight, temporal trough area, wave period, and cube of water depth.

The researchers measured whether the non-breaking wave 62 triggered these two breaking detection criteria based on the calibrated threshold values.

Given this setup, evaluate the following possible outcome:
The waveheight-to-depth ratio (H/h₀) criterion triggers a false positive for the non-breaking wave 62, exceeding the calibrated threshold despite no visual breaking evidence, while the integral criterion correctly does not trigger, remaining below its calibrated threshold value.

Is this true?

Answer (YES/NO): NO